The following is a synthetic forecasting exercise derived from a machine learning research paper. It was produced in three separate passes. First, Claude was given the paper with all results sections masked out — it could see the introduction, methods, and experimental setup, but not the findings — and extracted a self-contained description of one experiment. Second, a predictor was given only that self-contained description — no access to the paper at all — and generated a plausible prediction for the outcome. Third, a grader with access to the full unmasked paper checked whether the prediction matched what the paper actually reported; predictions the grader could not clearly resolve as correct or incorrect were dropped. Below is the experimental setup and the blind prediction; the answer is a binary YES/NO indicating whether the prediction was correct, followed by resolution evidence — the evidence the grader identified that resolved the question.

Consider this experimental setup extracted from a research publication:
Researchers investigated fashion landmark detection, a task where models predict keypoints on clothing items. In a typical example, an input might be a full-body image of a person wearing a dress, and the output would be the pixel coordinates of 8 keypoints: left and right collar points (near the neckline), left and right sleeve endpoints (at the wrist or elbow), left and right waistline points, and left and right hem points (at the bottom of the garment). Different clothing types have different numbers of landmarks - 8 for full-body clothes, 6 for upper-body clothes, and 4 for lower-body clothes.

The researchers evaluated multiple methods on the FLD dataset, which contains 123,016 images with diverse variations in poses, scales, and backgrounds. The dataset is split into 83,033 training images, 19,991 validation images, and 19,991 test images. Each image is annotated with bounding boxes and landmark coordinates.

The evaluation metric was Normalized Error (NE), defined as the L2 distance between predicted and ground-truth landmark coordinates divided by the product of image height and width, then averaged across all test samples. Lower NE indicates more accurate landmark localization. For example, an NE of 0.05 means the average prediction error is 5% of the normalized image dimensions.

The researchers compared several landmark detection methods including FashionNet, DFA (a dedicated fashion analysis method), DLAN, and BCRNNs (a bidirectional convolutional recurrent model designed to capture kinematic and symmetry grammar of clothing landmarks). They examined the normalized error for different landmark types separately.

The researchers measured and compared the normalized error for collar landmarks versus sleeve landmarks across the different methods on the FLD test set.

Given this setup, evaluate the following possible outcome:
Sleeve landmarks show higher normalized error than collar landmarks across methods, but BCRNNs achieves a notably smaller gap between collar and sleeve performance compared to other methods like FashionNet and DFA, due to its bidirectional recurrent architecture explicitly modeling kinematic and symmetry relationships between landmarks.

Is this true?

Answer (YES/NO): NO